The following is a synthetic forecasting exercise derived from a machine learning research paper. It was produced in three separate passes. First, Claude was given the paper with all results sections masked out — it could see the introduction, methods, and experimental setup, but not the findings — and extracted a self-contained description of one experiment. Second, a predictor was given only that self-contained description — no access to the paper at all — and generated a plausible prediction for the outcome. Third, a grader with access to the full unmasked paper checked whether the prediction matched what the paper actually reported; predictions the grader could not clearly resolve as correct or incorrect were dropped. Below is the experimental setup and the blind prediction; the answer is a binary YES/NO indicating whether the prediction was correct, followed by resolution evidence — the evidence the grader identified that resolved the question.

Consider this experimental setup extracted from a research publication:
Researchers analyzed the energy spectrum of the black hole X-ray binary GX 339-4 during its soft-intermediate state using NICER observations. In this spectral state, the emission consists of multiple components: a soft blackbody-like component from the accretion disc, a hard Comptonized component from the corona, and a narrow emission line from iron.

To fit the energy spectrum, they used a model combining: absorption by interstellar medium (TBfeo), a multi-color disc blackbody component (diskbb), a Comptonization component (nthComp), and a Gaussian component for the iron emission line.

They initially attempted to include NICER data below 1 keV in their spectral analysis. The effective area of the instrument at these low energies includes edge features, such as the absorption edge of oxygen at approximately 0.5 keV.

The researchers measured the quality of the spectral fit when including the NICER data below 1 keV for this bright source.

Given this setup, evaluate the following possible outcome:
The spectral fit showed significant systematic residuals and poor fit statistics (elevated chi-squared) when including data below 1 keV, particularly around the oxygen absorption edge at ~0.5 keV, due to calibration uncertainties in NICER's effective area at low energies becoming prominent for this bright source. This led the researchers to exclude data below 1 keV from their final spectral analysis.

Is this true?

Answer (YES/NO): YES